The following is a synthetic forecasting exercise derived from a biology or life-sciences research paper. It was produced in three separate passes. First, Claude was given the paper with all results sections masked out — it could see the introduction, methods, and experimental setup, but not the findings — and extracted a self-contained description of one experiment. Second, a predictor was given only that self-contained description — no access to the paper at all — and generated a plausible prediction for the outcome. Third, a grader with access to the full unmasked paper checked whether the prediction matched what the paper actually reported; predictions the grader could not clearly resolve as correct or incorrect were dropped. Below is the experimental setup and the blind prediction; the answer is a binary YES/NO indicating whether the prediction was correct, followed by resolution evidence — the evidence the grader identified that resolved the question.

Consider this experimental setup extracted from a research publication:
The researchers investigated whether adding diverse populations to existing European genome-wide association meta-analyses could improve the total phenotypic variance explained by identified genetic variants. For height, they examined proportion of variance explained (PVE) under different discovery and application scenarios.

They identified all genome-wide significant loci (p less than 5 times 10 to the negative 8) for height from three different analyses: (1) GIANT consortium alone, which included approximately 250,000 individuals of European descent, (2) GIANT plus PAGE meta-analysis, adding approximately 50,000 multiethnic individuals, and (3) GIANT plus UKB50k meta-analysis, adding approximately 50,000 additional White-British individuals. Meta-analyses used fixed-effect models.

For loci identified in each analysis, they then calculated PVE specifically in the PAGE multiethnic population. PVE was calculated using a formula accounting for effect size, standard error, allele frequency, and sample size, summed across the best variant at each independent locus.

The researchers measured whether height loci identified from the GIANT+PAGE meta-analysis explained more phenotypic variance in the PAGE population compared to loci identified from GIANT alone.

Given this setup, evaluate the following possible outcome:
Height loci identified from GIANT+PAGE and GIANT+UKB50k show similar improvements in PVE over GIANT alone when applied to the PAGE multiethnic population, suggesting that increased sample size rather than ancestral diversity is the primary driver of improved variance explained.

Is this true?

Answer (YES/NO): NO